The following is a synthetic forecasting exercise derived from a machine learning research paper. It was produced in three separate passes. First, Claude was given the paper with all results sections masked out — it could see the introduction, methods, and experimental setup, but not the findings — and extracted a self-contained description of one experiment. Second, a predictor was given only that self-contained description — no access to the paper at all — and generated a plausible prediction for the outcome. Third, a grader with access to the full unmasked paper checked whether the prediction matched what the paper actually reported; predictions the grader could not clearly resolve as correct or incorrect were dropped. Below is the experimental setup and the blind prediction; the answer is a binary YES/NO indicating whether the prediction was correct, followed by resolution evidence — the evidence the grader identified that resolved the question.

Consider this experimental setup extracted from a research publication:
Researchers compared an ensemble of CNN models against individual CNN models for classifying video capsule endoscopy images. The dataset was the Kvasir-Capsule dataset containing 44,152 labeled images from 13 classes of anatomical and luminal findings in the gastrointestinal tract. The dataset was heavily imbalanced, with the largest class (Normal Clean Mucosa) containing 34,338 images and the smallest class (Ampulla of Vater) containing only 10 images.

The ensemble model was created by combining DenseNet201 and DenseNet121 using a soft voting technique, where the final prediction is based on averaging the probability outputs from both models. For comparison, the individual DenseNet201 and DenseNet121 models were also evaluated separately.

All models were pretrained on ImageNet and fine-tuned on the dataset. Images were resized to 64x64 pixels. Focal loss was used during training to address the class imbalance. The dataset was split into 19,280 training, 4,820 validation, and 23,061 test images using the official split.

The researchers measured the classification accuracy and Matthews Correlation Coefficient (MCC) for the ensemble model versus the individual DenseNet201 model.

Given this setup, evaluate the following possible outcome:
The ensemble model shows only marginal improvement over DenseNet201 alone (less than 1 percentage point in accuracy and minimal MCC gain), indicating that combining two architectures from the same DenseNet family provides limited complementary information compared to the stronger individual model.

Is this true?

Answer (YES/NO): NO